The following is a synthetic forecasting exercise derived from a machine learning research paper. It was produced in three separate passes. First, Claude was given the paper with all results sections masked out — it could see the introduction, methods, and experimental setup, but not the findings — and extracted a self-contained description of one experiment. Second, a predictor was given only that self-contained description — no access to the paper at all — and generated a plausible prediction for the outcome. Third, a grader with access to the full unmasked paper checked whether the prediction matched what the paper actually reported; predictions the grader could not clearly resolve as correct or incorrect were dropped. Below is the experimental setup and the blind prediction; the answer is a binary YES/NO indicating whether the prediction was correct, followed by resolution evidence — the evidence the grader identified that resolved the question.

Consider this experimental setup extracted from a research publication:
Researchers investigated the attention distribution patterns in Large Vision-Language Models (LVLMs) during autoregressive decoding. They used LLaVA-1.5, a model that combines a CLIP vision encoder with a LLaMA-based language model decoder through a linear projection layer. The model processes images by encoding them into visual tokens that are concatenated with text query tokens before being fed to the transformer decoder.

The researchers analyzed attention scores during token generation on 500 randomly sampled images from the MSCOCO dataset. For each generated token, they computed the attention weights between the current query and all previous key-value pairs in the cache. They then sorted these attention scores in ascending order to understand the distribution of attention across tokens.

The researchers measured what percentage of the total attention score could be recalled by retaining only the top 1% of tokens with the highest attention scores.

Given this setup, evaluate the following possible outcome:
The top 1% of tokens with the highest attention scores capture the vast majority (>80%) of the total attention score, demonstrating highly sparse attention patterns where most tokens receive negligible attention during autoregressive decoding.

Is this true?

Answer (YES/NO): YES